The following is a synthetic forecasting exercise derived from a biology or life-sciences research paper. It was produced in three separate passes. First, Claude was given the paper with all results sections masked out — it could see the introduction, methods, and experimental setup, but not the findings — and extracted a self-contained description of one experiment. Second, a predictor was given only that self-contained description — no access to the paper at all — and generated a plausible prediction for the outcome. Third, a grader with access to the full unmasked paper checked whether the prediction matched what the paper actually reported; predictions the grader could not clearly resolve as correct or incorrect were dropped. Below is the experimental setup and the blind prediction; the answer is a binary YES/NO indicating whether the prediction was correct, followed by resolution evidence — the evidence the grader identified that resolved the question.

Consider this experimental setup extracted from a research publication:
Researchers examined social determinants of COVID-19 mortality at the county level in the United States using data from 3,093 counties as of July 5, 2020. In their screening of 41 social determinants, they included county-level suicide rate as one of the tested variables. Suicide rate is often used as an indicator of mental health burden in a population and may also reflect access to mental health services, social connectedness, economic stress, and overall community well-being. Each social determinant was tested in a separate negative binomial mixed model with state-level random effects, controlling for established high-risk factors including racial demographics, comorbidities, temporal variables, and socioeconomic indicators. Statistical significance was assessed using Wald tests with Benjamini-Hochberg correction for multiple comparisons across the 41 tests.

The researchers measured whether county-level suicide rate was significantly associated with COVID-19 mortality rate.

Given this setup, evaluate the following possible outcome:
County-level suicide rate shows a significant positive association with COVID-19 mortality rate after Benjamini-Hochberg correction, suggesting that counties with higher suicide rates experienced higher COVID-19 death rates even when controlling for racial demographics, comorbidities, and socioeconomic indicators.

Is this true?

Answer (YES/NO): NO